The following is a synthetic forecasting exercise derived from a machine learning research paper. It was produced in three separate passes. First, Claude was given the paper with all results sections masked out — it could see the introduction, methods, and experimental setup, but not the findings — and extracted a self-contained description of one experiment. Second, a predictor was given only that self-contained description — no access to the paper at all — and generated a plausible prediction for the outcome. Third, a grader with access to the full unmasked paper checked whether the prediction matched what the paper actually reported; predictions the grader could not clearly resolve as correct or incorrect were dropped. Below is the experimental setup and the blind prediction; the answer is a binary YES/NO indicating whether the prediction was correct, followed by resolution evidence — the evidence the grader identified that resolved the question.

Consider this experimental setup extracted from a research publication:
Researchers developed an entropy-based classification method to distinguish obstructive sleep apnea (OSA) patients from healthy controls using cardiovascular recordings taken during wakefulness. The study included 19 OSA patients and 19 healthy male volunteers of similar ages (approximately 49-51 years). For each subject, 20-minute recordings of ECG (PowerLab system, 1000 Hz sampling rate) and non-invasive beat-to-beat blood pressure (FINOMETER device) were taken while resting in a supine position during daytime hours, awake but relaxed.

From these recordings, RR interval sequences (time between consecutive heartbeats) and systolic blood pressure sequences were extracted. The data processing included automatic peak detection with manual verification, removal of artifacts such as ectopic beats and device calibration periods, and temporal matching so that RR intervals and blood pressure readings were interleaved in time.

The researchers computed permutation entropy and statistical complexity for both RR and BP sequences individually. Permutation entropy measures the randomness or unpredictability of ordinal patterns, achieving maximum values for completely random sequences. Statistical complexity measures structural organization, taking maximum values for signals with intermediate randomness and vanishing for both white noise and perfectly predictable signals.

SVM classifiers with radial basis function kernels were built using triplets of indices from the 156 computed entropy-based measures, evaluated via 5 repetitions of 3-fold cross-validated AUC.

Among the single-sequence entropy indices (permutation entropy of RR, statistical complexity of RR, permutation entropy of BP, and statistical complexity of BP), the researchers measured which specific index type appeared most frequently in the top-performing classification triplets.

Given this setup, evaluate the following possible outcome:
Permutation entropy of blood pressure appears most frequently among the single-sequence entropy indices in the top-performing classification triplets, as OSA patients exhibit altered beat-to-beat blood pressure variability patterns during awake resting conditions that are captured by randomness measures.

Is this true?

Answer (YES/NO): NO